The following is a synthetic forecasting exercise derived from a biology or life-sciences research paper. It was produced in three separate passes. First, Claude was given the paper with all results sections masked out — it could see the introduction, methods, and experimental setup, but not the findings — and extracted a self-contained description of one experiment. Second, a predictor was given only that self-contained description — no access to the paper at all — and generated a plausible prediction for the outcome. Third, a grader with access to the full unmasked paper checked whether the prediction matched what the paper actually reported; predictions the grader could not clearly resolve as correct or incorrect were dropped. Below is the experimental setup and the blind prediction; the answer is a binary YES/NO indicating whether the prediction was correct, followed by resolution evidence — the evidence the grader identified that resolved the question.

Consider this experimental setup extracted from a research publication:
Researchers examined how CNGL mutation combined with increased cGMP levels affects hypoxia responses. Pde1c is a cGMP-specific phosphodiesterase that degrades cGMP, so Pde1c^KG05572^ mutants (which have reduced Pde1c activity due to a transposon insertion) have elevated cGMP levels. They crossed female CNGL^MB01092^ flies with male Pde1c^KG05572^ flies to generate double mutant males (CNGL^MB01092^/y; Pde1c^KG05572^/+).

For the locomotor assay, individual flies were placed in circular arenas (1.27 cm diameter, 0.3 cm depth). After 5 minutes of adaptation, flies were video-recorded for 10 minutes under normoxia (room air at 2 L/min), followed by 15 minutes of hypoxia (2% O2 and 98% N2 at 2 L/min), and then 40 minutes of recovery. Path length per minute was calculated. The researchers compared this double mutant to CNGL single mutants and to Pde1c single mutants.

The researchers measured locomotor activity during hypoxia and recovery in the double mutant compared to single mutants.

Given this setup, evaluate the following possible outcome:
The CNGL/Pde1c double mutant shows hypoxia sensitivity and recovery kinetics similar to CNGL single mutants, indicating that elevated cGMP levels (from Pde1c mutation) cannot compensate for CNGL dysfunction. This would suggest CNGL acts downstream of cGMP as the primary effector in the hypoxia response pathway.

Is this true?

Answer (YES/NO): NO